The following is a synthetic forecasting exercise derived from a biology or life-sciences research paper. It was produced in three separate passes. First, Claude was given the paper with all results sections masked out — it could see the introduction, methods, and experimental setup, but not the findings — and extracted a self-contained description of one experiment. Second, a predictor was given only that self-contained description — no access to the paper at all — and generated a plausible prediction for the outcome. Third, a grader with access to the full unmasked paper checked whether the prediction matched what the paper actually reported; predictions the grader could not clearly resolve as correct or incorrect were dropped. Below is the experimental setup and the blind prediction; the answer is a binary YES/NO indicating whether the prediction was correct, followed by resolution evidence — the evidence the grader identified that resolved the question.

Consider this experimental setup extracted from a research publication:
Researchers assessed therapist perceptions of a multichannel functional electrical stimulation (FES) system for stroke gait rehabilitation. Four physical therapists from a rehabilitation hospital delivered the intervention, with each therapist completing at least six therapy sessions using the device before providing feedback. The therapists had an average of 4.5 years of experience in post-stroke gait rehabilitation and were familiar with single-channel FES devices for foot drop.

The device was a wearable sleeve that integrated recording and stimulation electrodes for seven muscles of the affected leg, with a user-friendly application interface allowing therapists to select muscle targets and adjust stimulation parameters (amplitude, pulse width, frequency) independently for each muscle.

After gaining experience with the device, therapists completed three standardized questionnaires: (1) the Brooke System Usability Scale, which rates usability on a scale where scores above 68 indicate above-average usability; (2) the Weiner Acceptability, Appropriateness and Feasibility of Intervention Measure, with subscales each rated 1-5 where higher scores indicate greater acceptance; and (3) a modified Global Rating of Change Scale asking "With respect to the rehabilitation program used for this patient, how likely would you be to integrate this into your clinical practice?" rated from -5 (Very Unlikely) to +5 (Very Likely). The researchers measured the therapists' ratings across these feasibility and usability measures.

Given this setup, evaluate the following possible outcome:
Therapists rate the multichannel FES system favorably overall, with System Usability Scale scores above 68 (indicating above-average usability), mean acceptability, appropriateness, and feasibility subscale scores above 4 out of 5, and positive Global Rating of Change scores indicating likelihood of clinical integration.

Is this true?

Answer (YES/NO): NO